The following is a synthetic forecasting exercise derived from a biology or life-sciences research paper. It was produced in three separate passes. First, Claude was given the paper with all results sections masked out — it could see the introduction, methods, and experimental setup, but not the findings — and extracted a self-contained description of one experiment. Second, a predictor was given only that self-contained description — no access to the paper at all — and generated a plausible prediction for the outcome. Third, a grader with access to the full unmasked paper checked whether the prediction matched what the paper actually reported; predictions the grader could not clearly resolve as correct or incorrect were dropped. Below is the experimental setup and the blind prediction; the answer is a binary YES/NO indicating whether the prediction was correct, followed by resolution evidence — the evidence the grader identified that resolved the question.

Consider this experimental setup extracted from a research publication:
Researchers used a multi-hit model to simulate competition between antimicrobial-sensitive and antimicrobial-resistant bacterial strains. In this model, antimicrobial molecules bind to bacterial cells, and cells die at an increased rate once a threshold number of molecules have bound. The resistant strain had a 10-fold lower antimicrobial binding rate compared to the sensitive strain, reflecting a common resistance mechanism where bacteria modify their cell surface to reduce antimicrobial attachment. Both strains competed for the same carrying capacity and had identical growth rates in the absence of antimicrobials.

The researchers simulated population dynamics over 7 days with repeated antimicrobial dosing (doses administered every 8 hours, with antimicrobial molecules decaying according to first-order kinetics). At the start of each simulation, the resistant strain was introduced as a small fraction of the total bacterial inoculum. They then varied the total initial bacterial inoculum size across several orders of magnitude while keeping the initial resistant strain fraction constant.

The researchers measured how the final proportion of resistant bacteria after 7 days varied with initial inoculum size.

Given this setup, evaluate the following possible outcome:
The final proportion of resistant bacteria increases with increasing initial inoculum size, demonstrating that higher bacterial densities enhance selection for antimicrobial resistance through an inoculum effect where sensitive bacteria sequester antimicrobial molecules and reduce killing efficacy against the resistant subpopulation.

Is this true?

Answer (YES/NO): NO